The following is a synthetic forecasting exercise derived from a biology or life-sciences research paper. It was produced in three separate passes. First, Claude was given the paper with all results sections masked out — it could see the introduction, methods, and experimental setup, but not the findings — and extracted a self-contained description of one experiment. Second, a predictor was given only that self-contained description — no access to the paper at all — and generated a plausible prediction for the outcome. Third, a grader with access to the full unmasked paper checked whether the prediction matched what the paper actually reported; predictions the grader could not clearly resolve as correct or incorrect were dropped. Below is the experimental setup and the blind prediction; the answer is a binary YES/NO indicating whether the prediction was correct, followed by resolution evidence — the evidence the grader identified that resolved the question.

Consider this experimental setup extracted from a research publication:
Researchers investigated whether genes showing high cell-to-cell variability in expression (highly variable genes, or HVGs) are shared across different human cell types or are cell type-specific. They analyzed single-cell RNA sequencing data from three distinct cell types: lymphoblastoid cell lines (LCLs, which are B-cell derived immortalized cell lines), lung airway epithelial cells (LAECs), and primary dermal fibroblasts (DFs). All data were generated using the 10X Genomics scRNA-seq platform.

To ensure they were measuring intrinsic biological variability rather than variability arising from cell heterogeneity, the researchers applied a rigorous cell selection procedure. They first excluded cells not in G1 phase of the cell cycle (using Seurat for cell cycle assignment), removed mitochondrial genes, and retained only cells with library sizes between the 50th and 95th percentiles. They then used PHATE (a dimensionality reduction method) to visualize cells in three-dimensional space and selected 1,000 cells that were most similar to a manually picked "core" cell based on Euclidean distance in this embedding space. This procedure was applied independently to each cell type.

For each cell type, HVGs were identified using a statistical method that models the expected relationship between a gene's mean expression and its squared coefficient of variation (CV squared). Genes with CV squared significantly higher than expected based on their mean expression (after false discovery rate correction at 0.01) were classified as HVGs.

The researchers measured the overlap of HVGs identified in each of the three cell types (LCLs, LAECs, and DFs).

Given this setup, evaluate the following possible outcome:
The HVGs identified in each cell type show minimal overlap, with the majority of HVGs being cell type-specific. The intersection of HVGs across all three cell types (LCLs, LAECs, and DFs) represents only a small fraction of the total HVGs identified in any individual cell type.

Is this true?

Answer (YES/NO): YES